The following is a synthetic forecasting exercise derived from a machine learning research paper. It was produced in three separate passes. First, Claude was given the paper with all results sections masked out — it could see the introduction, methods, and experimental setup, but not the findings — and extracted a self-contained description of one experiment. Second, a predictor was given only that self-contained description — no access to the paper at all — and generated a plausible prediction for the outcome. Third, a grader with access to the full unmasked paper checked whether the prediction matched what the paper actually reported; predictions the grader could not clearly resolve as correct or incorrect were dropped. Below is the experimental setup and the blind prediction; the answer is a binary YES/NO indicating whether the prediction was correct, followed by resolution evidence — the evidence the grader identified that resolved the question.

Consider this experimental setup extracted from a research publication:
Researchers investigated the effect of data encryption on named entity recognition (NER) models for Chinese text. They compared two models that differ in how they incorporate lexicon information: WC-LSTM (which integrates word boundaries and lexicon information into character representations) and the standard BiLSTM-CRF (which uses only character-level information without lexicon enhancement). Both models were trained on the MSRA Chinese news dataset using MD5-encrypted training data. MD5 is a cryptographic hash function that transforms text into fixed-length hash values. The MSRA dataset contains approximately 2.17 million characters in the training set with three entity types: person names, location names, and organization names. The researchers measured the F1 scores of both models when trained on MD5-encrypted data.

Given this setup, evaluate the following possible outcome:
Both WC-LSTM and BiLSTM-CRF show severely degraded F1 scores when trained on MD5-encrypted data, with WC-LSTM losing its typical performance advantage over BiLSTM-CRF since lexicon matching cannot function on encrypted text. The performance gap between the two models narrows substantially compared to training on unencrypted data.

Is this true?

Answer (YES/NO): NO